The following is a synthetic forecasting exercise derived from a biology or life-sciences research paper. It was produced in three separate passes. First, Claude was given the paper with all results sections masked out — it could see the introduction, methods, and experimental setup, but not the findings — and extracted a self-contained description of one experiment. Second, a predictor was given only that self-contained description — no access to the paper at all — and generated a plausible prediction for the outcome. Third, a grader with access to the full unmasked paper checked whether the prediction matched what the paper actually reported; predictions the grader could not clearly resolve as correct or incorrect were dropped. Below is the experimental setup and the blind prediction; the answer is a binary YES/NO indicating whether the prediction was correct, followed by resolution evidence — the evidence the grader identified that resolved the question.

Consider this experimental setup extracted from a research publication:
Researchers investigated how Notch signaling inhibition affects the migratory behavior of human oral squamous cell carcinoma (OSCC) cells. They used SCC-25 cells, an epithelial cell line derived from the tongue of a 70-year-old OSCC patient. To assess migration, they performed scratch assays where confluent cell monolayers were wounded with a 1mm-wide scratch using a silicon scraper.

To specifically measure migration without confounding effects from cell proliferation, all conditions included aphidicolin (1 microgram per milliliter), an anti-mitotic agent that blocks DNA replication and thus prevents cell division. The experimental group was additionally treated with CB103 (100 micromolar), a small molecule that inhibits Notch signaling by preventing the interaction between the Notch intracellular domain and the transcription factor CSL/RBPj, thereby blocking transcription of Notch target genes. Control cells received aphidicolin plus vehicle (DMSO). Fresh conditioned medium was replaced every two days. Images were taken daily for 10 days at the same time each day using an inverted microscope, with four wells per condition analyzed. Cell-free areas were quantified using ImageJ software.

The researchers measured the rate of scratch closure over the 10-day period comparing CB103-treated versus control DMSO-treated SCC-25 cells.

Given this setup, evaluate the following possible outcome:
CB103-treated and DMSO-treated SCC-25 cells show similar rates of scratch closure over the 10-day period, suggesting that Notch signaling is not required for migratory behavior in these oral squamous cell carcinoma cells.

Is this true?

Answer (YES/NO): NO